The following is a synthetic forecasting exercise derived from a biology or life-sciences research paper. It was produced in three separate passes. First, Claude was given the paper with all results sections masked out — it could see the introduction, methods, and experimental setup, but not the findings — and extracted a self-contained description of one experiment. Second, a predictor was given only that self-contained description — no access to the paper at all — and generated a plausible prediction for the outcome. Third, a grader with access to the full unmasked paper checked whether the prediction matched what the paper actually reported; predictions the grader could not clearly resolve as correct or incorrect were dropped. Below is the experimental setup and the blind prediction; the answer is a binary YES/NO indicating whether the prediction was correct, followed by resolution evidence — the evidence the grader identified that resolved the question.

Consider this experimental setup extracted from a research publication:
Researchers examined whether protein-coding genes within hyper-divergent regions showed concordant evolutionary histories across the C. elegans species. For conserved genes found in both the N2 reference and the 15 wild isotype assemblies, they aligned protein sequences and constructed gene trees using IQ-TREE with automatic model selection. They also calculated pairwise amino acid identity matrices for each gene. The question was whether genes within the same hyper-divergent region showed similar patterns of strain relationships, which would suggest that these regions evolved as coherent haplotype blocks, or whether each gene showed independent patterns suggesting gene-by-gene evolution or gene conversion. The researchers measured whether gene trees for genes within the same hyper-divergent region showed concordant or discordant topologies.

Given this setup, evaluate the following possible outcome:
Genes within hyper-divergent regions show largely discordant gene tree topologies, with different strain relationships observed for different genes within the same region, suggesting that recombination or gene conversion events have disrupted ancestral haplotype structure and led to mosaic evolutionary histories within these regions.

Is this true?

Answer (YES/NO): NO